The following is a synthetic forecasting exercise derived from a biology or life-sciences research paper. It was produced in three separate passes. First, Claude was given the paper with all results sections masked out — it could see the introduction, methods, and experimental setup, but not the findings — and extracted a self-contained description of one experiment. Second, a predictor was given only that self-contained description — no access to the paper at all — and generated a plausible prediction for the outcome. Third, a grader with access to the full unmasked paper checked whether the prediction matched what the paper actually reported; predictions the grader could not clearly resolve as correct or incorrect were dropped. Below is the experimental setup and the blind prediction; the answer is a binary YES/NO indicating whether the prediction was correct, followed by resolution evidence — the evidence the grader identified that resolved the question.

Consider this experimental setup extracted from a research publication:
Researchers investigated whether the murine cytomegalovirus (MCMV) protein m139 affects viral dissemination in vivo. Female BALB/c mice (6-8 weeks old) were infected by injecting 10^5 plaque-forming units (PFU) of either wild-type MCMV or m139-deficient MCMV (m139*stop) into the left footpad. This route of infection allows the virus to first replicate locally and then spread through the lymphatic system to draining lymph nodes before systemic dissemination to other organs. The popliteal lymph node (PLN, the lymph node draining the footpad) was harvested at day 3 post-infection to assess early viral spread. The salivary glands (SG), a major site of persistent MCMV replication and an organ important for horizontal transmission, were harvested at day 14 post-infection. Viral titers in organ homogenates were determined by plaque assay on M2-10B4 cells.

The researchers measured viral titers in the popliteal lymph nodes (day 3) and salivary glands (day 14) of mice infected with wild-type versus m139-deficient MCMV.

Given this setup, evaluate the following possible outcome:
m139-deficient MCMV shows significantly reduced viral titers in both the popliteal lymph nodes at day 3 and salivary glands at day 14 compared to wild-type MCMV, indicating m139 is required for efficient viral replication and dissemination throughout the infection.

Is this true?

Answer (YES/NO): YES